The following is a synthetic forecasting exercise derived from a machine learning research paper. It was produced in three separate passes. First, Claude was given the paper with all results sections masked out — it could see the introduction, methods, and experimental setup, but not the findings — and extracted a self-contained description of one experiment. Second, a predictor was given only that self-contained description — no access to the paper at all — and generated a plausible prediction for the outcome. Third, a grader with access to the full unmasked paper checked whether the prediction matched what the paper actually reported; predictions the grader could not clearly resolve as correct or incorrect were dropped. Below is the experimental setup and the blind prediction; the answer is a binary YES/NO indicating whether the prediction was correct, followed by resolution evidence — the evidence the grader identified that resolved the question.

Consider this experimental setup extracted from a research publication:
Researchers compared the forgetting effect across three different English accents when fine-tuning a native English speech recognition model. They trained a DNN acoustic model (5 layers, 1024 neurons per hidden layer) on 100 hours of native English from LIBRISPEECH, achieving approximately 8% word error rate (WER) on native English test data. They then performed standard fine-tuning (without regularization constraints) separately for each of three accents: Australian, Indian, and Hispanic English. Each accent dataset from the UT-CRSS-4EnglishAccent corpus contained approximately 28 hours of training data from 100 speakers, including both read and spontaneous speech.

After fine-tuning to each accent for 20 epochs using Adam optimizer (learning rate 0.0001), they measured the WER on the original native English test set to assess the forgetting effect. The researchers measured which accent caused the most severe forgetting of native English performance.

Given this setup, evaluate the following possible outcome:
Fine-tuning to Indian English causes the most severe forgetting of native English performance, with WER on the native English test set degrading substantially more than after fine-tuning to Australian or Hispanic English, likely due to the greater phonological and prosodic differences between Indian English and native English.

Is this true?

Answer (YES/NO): YES